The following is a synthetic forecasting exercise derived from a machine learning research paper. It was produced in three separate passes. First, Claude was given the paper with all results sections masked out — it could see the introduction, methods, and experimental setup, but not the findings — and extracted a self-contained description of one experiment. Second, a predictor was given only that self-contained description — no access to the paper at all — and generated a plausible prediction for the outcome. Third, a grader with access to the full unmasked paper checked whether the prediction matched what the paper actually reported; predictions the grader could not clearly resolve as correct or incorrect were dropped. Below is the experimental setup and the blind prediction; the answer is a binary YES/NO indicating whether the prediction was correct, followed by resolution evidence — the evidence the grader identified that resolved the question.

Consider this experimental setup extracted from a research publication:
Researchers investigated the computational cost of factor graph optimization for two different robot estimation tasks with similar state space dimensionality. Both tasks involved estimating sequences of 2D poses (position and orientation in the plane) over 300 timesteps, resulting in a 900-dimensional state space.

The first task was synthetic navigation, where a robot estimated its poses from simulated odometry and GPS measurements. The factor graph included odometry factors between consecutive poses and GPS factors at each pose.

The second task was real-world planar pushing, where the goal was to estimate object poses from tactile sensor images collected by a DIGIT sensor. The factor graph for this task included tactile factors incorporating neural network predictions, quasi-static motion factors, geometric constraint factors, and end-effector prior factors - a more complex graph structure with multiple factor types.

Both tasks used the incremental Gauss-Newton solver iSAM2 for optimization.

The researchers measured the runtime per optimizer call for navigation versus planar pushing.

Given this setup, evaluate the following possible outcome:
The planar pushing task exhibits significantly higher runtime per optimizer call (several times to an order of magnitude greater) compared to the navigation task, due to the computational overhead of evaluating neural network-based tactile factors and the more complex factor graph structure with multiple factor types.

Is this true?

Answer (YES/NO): YES